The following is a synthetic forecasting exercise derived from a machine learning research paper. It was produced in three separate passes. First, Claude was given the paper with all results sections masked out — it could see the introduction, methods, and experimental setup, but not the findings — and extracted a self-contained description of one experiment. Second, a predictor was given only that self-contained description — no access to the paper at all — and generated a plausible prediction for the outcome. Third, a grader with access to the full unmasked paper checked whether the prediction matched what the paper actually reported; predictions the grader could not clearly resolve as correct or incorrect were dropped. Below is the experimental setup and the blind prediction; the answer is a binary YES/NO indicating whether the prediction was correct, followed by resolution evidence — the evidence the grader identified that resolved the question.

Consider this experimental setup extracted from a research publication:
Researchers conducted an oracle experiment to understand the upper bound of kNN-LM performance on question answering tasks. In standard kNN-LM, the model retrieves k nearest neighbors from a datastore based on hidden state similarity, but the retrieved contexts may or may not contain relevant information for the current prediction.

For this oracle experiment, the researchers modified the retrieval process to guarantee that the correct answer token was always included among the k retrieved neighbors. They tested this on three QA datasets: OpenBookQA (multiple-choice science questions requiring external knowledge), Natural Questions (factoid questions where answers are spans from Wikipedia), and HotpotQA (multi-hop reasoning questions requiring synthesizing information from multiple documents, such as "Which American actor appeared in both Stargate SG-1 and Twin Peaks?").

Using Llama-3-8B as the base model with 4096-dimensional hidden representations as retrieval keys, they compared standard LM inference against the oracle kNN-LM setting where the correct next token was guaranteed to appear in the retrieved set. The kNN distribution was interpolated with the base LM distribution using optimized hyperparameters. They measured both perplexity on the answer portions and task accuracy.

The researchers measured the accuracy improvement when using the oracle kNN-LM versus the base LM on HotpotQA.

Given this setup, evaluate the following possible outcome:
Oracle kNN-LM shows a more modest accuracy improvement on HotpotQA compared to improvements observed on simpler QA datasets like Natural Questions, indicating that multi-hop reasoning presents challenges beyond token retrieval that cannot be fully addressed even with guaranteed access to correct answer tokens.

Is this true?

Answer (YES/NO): NO